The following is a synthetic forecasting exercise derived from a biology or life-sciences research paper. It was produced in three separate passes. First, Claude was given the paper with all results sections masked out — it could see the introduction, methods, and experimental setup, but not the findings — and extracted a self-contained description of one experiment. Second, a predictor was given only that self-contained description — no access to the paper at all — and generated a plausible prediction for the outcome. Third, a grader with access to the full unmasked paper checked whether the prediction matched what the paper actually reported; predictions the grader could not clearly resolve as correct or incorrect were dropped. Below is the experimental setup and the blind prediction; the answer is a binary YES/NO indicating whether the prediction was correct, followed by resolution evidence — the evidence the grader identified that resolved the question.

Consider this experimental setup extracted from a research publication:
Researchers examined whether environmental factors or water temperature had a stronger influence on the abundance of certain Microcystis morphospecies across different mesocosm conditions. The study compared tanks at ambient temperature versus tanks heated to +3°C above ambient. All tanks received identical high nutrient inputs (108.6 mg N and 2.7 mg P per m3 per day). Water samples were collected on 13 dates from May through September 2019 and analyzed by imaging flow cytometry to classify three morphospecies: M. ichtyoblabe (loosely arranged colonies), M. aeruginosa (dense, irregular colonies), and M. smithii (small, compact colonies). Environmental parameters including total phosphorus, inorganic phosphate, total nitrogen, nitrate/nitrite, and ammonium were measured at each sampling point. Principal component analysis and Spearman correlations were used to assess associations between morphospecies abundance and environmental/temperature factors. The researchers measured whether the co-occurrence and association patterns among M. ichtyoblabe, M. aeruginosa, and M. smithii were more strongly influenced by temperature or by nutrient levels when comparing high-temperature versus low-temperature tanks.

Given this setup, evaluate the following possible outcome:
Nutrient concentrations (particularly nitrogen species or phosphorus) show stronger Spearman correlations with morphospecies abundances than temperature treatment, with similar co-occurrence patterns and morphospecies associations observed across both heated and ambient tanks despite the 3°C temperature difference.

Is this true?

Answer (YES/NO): NO